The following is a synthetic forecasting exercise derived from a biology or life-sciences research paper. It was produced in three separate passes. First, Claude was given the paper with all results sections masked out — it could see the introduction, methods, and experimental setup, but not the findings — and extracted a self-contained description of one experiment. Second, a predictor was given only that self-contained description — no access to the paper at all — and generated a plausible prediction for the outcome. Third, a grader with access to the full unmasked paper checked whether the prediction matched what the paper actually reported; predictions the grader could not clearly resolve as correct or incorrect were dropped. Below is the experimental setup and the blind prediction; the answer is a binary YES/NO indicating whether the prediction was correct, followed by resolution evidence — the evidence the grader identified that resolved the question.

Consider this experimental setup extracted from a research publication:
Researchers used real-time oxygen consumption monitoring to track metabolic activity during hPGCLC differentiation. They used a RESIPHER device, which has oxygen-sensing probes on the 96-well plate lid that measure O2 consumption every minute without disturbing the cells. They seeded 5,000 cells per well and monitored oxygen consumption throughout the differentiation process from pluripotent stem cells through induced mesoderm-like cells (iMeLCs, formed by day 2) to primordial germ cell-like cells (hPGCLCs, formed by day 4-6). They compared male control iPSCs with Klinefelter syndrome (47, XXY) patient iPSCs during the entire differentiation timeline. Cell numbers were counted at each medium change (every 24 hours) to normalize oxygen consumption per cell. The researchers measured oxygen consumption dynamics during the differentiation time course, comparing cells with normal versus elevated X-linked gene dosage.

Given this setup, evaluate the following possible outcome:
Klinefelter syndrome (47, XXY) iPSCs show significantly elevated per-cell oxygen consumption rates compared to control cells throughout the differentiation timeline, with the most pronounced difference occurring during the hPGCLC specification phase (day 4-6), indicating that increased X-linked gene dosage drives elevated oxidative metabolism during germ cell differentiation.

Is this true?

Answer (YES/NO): NO